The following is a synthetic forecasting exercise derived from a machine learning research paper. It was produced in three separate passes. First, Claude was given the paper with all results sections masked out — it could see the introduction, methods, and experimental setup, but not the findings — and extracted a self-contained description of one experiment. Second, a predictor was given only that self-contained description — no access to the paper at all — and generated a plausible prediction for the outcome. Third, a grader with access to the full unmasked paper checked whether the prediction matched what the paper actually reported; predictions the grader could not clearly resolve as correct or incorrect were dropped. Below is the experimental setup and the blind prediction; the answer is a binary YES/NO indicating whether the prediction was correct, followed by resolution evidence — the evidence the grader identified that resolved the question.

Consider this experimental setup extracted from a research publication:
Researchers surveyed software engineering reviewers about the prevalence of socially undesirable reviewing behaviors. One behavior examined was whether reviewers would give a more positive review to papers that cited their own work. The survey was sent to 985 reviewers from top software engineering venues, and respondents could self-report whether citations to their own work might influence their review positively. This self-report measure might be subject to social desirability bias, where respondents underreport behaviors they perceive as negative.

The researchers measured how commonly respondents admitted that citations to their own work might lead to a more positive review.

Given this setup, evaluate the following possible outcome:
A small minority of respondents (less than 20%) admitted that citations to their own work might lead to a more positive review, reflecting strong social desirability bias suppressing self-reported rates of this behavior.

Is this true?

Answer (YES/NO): NO